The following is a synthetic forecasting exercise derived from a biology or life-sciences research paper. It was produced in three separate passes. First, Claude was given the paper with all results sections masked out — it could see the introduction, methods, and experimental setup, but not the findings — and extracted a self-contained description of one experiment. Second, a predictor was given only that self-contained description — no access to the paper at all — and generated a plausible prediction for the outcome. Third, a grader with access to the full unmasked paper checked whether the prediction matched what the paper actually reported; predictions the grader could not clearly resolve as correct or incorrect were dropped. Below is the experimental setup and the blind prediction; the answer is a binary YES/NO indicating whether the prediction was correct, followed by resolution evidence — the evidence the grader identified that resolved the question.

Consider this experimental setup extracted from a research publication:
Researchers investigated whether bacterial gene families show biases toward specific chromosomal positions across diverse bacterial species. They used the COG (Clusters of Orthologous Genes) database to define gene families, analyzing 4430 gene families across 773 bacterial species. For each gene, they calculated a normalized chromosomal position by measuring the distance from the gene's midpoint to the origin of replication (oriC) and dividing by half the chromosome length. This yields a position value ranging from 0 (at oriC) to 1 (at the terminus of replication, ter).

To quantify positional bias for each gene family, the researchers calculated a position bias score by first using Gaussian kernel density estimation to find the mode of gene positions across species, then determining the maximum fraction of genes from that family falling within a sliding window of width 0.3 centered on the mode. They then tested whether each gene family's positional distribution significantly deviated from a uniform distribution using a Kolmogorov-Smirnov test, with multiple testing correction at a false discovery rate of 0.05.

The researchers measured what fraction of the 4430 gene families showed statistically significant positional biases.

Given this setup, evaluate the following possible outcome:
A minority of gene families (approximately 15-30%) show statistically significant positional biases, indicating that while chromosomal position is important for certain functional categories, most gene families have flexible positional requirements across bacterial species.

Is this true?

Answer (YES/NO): NO